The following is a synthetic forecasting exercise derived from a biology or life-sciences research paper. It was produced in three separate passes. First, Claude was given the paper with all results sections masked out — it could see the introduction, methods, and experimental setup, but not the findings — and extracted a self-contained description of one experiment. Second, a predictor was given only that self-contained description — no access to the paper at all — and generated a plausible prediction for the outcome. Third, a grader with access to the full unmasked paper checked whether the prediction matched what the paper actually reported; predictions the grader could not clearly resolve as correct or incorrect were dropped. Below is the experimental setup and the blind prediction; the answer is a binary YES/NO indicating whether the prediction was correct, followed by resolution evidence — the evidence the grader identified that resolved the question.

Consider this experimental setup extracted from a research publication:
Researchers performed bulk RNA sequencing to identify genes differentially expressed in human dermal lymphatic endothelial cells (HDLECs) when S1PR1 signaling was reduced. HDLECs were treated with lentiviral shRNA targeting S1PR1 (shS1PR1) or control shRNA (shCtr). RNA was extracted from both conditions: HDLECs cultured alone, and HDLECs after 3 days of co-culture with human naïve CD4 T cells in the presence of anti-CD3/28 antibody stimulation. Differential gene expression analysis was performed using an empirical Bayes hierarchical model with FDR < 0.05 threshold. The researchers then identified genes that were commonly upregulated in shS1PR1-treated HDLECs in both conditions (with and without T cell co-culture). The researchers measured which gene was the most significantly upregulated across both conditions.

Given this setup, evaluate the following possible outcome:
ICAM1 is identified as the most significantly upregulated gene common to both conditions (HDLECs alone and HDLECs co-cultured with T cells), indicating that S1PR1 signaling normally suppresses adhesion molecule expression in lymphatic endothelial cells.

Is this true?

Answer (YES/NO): NO